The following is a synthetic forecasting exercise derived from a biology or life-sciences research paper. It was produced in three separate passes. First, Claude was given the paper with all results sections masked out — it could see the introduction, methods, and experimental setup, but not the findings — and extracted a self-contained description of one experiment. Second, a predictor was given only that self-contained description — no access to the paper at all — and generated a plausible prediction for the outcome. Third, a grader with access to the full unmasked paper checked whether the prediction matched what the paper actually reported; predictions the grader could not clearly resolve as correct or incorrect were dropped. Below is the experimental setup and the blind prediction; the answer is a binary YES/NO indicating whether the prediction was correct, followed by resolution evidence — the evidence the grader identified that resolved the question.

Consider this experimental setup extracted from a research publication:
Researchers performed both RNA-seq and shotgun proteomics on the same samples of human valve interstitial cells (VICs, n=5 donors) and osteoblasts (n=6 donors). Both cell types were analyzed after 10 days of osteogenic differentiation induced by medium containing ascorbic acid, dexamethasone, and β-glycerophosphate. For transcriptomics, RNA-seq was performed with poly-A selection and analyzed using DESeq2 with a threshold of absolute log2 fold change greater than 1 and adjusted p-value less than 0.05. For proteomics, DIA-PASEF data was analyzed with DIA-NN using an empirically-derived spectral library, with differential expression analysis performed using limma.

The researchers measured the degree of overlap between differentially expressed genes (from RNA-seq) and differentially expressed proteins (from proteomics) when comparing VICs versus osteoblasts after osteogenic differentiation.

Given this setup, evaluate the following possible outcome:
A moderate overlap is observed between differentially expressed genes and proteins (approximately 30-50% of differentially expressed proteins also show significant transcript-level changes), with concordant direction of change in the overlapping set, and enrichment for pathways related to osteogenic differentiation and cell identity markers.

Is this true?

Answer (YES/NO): NO